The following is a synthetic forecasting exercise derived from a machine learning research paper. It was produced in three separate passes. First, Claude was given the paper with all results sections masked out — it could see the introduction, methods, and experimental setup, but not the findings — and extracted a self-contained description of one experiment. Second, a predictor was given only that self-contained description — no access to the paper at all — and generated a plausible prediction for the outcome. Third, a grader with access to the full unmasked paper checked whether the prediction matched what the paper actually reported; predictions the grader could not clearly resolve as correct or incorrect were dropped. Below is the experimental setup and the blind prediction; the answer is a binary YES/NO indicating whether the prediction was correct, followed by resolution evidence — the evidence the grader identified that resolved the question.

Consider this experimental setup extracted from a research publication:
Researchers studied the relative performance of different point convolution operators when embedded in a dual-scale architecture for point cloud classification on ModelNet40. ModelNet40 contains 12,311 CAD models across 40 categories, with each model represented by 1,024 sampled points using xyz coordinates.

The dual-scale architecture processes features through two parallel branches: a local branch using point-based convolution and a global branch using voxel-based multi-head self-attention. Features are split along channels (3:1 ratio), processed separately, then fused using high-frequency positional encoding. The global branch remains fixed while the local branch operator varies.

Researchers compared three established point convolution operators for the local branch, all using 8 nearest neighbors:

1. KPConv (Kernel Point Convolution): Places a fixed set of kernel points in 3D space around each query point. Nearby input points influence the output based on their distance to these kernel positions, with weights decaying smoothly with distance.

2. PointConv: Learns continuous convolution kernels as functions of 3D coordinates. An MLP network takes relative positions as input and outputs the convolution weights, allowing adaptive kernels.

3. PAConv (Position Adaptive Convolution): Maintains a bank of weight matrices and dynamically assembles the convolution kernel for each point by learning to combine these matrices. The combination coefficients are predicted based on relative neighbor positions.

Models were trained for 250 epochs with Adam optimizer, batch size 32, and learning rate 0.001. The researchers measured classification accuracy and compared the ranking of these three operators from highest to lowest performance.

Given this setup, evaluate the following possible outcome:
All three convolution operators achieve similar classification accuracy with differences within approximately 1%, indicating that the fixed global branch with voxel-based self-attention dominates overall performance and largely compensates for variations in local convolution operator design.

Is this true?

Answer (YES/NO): NO